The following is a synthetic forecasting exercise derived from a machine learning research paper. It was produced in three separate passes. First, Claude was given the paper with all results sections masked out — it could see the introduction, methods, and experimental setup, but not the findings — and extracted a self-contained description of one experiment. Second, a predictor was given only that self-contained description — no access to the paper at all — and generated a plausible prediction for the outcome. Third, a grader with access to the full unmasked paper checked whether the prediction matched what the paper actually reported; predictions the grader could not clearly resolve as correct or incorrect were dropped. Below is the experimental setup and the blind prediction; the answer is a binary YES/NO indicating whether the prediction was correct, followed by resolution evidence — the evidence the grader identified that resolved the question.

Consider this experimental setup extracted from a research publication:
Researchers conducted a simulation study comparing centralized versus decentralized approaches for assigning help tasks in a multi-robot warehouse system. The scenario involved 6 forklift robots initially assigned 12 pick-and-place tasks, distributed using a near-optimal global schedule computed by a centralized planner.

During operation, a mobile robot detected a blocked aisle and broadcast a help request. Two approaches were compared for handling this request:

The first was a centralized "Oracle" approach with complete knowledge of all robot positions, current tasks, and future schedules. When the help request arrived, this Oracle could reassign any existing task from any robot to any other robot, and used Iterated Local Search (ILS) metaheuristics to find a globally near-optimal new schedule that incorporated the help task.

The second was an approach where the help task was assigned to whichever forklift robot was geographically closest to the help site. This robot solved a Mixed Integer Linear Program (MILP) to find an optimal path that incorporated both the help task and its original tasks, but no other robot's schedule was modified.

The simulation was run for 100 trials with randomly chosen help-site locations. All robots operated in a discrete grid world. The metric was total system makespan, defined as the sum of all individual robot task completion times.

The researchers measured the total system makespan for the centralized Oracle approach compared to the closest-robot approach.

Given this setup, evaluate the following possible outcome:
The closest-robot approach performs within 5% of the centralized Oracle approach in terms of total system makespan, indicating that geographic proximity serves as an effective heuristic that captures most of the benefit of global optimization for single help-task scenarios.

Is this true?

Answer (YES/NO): NO